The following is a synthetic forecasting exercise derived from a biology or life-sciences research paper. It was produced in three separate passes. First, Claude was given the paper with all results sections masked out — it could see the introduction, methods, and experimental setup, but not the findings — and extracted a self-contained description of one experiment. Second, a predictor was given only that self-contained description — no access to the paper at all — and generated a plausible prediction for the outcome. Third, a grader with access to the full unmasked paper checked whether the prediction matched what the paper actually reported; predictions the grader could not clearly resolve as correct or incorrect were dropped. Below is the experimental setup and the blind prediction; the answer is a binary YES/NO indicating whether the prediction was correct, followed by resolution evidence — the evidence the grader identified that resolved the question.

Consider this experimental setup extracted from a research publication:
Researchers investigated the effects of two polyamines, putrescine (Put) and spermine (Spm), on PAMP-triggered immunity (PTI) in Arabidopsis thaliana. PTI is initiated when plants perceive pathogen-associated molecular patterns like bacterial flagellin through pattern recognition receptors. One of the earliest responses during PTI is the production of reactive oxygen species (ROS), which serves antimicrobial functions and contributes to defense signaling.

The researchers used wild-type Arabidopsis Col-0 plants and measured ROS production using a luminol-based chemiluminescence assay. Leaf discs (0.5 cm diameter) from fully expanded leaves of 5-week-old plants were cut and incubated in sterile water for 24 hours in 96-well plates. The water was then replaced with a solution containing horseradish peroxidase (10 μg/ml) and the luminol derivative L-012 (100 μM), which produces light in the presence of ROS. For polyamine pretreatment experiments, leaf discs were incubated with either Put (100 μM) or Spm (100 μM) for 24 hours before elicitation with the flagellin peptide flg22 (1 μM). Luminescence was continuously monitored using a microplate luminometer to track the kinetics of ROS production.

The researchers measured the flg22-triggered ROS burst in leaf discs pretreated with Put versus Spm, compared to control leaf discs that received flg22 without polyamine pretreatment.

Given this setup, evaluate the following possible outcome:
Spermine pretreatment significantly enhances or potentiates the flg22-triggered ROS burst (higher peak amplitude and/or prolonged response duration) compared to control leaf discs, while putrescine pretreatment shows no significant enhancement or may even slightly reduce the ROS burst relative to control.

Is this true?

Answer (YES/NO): NO